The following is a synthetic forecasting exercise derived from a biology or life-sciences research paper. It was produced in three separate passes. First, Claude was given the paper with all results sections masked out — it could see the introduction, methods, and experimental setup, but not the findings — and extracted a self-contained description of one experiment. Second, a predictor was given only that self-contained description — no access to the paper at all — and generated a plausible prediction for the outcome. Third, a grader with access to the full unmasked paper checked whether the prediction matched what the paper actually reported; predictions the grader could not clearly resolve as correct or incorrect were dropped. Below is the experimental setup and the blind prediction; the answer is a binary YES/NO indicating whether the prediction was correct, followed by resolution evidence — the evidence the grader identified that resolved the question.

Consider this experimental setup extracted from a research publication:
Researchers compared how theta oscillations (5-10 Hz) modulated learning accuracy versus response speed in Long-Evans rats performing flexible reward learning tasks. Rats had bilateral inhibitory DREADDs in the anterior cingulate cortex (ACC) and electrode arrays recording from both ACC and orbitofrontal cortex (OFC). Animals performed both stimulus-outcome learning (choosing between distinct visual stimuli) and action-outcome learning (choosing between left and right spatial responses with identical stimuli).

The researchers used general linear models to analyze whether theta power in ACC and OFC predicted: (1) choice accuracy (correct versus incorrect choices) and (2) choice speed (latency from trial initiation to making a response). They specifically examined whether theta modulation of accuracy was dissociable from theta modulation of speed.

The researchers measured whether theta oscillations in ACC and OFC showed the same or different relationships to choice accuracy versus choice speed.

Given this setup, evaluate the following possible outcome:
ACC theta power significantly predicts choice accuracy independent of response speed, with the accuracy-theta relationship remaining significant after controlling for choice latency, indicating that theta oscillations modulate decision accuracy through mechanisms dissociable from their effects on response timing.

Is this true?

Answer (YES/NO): NO